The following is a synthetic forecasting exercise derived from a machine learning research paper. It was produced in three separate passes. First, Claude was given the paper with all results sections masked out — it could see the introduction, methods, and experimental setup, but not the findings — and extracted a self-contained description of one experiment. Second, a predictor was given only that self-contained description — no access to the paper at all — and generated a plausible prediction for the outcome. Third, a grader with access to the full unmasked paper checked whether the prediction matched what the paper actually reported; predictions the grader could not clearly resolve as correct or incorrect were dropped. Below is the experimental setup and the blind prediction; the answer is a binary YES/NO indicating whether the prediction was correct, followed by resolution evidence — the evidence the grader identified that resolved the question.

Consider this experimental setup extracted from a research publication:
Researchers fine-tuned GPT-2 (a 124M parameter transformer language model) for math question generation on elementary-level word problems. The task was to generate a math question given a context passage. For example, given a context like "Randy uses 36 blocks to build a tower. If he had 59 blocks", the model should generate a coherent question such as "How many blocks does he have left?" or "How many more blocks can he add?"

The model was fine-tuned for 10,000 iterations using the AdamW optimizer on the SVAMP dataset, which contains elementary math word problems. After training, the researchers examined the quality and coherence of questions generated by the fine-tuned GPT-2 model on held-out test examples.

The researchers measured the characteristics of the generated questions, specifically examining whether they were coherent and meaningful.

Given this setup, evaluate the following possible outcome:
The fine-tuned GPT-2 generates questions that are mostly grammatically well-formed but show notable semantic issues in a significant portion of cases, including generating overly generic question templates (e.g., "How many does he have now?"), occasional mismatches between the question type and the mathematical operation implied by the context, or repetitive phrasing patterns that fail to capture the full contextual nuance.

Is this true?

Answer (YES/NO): NO